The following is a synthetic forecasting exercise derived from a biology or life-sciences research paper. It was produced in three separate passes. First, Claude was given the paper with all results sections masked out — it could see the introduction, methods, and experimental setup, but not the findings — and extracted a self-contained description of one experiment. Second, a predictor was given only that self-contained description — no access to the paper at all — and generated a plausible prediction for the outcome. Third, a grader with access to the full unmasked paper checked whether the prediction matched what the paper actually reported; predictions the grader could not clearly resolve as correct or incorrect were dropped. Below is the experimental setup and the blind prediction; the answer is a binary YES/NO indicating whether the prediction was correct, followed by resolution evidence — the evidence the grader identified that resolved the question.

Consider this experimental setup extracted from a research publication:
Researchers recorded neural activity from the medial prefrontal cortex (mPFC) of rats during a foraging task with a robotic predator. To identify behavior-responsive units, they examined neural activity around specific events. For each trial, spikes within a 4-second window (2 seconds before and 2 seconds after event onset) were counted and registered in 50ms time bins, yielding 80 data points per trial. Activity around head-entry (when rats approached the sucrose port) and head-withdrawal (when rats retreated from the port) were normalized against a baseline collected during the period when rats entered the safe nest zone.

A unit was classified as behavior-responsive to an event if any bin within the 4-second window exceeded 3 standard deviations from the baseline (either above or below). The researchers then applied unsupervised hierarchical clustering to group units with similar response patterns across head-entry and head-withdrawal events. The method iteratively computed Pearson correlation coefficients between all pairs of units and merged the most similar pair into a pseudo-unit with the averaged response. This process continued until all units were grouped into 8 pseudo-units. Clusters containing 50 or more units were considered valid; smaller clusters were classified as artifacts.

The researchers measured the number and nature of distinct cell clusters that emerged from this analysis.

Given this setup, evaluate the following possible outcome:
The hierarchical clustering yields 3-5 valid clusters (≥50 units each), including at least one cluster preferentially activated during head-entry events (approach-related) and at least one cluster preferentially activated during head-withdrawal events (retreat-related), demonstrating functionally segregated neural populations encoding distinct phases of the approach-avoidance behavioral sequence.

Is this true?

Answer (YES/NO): NO